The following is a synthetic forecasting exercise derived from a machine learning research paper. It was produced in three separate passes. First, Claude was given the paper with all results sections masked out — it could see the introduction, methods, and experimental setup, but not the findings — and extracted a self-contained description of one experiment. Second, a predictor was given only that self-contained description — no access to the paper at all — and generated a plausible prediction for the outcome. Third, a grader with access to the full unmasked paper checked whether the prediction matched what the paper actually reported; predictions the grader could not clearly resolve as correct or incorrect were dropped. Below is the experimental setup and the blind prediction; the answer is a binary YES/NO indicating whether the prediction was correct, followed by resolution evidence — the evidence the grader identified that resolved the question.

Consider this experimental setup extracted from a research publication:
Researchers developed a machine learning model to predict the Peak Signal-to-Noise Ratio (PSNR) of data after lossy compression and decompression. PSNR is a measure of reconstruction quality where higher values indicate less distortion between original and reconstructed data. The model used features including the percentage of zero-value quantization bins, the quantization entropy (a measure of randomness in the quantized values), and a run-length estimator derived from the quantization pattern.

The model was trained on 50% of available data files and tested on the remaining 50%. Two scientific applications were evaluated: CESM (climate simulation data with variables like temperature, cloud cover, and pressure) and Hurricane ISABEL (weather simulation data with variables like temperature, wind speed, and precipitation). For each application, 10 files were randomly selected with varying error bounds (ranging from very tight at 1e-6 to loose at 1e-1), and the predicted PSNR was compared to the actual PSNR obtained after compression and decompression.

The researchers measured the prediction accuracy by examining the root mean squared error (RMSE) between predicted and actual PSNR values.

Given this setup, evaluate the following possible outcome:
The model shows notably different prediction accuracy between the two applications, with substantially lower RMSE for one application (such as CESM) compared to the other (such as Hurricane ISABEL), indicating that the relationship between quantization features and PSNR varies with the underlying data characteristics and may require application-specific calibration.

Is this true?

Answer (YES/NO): NO